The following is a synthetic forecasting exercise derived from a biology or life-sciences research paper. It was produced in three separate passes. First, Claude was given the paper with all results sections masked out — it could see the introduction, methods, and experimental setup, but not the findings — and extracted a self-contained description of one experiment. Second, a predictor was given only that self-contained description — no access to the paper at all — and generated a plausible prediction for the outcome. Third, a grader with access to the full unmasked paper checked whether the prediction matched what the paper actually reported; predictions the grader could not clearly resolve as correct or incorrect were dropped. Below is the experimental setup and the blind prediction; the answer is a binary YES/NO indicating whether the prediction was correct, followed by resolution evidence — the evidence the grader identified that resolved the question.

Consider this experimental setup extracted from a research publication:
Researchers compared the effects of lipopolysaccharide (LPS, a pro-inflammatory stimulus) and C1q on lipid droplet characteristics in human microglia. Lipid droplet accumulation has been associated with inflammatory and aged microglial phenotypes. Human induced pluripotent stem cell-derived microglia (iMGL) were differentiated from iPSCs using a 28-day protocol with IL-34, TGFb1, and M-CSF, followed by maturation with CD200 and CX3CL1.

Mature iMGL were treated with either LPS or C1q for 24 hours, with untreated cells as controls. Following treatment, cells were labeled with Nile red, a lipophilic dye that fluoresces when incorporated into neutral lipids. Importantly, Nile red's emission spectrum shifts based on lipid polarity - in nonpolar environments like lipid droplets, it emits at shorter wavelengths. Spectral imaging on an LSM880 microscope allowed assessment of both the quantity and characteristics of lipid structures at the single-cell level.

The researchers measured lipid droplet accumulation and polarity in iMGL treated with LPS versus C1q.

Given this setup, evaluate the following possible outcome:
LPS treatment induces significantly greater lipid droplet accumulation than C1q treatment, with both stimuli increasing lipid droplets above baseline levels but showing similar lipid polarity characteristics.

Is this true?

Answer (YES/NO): NO